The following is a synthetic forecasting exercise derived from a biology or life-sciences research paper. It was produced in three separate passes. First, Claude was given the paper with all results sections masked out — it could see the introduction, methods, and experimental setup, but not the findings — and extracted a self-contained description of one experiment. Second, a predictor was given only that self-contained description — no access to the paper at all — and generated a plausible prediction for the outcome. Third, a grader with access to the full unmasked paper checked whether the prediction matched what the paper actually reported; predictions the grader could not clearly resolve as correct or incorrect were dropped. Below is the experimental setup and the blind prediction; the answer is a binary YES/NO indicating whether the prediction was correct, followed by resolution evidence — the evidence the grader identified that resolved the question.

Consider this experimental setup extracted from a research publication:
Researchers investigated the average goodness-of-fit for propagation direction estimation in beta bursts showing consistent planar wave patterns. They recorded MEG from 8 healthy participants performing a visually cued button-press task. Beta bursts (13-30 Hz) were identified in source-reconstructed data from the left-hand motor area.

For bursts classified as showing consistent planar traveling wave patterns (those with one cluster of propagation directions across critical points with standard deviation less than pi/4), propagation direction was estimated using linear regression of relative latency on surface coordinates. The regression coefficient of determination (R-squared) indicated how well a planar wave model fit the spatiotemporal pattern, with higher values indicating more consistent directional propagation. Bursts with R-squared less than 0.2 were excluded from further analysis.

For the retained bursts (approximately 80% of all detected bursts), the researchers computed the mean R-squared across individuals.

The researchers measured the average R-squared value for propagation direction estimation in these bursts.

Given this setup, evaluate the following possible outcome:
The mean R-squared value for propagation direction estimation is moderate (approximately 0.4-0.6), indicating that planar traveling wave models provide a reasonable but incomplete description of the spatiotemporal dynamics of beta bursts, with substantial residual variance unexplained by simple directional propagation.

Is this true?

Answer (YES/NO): NO